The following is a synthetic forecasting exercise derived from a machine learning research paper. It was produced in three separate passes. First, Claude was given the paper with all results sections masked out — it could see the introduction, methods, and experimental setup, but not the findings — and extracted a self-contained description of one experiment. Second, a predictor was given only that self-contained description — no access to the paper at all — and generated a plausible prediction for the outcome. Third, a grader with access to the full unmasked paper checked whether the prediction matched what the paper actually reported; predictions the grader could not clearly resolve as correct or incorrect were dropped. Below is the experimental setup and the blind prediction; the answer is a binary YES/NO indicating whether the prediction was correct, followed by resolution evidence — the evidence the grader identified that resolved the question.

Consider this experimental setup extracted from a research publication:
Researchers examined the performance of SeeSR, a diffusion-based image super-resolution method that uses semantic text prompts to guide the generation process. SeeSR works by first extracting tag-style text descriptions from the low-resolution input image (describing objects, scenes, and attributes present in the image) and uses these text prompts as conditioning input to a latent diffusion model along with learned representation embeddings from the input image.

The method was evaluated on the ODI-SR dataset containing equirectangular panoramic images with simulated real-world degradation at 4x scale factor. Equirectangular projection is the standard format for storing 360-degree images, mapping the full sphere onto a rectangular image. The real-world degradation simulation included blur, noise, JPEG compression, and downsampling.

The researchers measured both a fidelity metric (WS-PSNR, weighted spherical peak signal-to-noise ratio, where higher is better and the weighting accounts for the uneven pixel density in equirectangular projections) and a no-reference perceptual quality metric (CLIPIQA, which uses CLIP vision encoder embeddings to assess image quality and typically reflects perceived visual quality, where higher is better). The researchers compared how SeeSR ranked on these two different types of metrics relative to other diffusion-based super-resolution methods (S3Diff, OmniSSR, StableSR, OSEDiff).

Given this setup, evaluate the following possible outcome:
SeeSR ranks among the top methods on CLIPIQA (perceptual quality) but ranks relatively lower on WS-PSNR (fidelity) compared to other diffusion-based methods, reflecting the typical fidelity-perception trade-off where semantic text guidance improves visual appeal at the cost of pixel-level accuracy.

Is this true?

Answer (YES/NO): YES